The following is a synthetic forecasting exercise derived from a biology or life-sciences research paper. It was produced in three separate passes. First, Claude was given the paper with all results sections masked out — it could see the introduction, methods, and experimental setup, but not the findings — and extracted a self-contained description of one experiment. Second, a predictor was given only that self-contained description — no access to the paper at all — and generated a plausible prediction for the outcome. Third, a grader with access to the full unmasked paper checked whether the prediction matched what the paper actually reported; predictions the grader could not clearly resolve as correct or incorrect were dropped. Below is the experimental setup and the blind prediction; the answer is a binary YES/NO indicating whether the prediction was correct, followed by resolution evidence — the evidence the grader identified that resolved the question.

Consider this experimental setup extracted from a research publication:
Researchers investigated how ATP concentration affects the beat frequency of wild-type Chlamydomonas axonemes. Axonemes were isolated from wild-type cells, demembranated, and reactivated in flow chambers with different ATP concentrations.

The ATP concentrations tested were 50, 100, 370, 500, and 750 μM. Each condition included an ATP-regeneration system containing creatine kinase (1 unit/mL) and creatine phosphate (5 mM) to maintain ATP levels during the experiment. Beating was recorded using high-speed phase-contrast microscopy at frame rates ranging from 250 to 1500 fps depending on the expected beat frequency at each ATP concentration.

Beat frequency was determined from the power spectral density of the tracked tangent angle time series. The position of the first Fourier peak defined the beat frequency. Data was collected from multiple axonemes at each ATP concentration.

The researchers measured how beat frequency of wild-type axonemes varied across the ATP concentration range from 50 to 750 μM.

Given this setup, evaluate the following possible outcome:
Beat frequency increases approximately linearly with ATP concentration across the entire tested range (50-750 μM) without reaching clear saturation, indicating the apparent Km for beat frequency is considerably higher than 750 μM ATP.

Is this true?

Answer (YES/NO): NO